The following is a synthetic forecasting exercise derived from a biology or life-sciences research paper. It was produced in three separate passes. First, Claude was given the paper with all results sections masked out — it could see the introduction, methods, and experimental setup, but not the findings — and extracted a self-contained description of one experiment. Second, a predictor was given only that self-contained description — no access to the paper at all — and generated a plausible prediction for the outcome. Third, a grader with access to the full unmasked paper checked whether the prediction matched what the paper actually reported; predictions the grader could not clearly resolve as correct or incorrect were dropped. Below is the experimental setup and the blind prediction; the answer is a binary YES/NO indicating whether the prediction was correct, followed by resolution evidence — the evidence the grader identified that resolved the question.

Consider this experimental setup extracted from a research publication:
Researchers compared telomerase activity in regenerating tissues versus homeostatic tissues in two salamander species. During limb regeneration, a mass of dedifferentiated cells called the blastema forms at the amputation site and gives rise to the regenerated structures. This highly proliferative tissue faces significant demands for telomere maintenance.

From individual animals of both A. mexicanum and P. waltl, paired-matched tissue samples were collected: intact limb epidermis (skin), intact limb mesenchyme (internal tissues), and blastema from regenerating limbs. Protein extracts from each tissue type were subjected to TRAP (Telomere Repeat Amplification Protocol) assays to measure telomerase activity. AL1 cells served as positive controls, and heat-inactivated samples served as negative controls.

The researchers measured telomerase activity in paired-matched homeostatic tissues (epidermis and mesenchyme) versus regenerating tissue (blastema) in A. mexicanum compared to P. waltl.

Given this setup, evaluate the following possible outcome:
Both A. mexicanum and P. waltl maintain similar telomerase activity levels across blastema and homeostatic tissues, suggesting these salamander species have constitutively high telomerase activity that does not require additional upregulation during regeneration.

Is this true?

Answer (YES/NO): NO